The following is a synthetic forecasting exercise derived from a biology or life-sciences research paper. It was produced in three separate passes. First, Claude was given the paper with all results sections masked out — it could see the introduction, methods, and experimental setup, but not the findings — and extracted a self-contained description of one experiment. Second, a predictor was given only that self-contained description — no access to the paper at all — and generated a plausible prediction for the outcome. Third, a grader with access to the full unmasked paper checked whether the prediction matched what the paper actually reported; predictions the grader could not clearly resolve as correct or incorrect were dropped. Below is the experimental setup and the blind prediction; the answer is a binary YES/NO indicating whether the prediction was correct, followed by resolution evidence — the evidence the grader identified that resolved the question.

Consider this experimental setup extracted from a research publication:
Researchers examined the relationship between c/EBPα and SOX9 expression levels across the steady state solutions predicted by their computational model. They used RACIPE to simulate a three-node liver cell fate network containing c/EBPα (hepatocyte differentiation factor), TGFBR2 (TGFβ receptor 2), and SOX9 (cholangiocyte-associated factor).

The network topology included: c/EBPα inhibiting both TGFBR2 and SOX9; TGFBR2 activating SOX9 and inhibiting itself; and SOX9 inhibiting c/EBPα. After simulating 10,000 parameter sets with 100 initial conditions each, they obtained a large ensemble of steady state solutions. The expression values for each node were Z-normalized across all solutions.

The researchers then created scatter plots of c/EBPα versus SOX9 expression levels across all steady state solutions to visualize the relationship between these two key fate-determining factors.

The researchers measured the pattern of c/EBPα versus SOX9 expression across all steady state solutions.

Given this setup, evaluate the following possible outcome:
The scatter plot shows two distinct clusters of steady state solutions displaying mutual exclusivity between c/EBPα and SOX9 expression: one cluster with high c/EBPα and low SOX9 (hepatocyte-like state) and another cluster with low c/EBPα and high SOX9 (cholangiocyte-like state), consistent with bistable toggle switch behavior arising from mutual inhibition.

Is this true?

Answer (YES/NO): NO